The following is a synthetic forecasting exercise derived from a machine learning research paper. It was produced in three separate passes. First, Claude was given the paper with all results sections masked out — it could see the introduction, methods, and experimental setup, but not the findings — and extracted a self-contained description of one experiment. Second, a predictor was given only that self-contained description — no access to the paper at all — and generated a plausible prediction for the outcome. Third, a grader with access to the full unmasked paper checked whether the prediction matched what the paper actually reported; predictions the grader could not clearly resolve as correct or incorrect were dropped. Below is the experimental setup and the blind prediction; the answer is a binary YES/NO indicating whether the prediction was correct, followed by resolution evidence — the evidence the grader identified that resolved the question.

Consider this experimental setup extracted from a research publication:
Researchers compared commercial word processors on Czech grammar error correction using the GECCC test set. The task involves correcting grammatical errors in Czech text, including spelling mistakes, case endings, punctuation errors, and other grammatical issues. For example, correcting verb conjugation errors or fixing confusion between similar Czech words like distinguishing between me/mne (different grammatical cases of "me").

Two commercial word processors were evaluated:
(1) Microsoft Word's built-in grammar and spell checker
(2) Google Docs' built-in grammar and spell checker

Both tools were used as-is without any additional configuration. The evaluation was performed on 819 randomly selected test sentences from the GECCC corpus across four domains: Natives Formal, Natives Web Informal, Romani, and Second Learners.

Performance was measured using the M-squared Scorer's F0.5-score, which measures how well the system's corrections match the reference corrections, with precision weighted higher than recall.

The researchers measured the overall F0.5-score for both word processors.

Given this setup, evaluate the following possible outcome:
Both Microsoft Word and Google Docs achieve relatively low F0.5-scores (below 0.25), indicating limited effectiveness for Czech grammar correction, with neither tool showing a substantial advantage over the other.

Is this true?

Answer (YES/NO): NO